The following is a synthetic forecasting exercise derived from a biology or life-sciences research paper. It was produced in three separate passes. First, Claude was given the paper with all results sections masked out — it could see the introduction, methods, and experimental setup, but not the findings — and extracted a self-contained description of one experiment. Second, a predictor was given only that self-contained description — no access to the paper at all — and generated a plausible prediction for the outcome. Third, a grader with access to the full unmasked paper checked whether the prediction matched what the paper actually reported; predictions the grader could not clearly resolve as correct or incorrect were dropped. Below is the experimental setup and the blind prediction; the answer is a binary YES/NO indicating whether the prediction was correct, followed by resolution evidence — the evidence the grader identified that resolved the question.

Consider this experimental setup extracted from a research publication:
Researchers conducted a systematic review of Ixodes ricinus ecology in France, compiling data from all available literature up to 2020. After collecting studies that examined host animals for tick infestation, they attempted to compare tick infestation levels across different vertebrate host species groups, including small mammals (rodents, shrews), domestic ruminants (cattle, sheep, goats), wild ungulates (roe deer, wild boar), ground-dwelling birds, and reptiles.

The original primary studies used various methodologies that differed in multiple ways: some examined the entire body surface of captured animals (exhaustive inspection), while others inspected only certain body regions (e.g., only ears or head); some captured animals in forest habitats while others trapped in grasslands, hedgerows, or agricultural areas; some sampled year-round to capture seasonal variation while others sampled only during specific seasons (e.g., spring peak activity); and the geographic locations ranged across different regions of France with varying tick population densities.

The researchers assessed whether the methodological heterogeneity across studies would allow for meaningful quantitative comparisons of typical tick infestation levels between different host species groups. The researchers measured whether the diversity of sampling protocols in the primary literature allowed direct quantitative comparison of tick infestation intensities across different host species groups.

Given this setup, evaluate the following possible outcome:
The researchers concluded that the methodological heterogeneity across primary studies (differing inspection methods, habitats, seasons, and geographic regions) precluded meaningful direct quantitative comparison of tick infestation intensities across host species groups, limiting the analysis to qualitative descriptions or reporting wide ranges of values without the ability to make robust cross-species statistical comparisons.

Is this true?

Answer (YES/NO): YES